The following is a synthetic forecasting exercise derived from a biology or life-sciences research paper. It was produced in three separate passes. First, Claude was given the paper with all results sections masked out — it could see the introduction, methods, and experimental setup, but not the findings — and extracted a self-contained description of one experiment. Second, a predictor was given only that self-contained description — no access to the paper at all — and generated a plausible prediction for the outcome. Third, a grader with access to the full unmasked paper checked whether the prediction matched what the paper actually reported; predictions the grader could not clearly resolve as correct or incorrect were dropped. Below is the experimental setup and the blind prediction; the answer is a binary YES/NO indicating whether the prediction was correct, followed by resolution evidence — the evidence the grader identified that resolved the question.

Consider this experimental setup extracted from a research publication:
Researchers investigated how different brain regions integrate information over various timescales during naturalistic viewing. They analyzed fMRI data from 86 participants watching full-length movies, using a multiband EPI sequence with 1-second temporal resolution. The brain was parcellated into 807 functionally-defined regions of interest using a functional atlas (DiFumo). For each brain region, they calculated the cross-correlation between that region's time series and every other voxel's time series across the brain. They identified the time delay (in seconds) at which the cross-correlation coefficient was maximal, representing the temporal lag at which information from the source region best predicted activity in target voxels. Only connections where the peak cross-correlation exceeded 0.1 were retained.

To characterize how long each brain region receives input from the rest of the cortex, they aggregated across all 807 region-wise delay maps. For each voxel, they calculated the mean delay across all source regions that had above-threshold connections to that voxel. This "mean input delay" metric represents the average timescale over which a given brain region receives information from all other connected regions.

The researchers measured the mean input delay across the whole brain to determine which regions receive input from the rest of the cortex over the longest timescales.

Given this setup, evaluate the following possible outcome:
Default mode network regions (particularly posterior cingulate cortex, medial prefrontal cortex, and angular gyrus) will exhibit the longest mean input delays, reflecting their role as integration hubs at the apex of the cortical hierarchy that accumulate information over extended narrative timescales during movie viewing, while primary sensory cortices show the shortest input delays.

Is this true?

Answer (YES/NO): NO